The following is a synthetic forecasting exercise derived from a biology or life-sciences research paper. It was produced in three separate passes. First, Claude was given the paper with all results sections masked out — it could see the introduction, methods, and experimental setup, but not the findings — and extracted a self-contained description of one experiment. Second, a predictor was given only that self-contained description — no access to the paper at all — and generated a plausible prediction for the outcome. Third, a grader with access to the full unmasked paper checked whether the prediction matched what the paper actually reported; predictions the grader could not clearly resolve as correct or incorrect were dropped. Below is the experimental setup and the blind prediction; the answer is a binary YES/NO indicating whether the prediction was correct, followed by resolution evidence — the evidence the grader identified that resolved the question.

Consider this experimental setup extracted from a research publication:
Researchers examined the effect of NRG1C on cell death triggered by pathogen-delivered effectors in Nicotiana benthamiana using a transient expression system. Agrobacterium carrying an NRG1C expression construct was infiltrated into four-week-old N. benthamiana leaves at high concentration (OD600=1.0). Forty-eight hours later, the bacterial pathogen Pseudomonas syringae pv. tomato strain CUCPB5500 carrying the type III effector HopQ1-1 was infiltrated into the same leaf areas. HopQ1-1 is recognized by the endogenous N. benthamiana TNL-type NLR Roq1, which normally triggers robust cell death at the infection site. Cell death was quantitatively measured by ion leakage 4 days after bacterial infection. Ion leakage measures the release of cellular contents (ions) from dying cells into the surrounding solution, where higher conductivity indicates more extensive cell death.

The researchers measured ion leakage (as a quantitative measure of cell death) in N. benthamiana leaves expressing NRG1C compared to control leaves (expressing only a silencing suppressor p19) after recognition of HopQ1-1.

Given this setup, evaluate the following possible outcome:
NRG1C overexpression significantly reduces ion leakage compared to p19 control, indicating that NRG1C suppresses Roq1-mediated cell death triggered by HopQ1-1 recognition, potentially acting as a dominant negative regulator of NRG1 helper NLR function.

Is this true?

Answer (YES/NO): NO